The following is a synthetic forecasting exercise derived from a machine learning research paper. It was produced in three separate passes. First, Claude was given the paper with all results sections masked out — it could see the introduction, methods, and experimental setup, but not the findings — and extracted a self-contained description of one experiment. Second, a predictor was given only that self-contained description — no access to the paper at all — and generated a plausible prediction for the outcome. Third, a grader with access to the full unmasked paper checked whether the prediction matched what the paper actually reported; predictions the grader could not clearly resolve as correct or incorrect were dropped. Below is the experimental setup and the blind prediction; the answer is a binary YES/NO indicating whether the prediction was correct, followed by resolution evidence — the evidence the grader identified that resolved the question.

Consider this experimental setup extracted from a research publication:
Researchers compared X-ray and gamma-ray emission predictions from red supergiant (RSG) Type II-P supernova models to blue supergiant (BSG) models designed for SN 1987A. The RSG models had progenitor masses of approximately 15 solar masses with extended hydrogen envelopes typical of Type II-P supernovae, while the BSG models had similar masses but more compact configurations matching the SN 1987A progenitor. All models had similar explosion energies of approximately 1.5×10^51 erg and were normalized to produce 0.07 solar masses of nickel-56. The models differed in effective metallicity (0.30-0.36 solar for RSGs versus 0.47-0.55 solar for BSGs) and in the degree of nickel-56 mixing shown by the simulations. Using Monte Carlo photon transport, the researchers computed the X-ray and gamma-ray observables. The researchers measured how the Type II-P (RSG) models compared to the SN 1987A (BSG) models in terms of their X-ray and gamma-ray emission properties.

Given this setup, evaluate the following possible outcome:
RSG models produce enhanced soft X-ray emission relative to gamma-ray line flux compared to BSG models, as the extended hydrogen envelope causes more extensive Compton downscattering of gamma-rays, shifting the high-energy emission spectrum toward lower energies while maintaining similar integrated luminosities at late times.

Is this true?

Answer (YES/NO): NO